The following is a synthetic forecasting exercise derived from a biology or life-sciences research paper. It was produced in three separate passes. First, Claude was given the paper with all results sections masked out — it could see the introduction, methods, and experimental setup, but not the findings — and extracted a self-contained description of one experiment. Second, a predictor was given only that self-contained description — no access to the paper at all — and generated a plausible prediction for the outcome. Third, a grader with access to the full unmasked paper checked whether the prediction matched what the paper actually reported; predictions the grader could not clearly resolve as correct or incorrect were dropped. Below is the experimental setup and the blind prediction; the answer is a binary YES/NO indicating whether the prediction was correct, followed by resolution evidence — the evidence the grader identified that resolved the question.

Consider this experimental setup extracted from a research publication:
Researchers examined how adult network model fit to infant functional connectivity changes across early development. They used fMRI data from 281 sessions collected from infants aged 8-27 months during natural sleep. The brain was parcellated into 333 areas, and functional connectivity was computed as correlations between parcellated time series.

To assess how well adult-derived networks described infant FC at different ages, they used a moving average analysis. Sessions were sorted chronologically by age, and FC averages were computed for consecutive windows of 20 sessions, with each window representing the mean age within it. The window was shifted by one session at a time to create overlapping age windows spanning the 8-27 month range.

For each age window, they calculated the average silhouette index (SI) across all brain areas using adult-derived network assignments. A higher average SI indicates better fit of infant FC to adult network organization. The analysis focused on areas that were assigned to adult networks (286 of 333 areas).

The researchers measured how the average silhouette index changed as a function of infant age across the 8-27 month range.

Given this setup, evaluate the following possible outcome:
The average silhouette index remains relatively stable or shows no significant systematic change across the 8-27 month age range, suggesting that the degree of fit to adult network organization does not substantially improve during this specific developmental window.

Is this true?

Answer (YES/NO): NO